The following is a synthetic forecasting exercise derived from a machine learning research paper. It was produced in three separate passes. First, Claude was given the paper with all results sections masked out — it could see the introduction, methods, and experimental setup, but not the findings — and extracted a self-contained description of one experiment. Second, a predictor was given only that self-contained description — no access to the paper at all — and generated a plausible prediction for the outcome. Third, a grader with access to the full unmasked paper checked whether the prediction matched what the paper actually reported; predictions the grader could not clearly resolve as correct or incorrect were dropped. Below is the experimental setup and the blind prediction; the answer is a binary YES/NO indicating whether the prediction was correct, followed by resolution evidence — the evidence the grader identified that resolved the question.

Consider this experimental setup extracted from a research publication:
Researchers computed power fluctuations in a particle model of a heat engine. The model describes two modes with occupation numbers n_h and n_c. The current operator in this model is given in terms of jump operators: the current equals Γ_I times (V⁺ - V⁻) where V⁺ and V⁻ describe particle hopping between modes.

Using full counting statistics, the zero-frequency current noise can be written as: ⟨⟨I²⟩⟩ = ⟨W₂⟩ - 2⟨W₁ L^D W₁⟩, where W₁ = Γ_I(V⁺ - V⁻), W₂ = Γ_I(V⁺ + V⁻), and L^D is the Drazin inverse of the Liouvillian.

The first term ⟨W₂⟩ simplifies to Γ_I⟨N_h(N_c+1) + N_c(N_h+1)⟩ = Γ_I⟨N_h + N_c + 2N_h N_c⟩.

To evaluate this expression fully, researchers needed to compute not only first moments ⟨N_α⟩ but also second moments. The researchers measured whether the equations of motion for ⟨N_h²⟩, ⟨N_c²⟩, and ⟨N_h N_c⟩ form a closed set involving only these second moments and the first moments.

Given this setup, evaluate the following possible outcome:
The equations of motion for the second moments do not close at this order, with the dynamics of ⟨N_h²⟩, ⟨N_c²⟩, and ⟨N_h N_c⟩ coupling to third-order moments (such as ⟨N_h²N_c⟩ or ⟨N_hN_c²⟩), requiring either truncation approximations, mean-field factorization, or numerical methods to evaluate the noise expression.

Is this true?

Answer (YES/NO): NO